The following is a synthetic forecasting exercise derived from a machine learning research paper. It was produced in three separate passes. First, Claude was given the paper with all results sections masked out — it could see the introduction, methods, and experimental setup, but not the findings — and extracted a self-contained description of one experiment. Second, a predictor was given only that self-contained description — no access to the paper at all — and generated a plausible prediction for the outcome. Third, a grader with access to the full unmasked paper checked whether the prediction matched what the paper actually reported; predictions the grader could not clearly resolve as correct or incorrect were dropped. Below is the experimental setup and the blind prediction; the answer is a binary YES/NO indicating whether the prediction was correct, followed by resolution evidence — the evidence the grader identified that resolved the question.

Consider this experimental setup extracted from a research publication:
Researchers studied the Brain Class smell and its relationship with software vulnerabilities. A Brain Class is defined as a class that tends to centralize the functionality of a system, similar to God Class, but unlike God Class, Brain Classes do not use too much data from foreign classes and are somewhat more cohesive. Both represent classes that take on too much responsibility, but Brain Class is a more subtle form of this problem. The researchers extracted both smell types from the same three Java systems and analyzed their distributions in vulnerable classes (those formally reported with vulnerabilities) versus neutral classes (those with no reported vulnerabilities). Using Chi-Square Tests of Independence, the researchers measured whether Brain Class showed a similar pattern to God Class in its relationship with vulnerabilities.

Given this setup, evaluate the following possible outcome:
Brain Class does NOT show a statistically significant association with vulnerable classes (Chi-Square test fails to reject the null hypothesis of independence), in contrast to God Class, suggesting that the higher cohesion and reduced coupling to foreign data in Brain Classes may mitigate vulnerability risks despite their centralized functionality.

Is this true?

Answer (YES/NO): NO